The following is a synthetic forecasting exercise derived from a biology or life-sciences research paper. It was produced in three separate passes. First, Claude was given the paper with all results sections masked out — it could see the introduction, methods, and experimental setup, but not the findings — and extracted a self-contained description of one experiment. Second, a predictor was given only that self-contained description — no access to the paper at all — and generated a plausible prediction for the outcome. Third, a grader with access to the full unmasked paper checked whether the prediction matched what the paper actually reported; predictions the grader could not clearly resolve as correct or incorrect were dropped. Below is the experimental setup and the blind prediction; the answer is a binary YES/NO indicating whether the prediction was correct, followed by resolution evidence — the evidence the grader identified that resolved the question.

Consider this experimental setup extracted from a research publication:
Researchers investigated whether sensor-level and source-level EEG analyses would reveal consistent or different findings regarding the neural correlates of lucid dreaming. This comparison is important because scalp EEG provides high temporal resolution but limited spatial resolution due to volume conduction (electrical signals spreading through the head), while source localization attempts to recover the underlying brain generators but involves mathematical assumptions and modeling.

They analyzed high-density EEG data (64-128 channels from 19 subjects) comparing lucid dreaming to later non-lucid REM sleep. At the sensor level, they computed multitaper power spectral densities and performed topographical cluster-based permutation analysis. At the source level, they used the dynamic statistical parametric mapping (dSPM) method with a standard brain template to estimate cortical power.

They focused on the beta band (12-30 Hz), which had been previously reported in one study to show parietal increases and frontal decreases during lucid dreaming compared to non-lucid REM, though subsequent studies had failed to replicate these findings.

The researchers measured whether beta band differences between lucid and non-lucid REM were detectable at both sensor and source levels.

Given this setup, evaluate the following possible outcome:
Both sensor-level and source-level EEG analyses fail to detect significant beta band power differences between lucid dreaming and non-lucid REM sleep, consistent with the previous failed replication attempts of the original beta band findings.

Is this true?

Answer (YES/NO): NO